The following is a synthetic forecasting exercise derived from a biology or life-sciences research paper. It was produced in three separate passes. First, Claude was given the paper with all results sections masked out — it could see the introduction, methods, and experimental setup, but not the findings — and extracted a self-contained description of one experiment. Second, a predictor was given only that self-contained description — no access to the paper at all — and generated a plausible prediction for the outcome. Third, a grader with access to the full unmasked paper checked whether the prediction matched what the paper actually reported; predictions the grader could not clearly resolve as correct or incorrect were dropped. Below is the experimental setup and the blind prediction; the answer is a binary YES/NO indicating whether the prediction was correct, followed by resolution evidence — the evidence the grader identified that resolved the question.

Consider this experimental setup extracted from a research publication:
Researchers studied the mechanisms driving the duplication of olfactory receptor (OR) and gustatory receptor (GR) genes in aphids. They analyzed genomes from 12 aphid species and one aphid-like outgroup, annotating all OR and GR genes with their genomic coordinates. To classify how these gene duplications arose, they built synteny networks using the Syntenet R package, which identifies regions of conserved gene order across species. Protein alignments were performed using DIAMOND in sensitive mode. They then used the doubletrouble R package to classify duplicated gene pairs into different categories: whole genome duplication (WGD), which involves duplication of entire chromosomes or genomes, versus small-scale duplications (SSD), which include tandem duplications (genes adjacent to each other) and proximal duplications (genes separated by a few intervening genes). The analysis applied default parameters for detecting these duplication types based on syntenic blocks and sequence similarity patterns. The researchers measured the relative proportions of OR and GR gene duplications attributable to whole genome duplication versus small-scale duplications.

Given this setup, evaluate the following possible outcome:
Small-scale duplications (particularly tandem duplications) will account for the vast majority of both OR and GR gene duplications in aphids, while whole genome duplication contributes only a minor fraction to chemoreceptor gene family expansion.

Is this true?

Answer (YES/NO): YES